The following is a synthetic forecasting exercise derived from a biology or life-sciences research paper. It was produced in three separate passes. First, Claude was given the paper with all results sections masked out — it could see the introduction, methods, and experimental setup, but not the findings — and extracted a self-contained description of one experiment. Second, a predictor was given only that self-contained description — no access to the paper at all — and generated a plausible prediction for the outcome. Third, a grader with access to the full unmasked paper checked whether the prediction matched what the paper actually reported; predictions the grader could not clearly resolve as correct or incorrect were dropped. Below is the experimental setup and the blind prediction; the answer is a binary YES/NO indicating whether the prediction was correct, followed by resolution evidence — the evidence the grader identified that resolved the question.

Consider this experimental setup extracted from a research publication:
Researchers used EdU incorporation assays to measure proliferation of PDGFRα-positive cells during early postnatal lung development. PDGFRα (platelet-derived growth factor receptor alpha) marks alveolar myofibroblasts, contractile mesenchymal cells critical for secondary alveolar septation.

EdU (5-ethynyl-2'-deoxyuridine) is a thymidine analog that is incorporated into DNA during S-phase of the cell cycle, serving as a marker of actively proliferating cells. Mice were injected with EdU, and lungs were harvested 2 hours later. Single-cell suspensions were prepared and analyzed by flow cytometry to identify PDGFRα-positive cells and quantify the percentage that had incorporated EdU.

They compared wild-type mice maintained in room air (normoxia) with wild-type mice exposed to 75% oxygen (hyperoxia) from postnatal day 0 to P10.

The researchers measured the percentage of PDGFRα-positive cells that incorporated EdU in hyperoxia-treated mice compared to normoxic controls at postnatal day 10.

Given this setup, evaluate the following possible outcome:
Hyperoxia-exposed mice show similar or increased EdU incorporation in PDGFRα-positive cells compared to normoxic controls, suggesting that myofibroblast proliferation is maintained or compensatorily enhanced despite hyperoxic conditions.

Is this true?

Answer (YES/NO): NO